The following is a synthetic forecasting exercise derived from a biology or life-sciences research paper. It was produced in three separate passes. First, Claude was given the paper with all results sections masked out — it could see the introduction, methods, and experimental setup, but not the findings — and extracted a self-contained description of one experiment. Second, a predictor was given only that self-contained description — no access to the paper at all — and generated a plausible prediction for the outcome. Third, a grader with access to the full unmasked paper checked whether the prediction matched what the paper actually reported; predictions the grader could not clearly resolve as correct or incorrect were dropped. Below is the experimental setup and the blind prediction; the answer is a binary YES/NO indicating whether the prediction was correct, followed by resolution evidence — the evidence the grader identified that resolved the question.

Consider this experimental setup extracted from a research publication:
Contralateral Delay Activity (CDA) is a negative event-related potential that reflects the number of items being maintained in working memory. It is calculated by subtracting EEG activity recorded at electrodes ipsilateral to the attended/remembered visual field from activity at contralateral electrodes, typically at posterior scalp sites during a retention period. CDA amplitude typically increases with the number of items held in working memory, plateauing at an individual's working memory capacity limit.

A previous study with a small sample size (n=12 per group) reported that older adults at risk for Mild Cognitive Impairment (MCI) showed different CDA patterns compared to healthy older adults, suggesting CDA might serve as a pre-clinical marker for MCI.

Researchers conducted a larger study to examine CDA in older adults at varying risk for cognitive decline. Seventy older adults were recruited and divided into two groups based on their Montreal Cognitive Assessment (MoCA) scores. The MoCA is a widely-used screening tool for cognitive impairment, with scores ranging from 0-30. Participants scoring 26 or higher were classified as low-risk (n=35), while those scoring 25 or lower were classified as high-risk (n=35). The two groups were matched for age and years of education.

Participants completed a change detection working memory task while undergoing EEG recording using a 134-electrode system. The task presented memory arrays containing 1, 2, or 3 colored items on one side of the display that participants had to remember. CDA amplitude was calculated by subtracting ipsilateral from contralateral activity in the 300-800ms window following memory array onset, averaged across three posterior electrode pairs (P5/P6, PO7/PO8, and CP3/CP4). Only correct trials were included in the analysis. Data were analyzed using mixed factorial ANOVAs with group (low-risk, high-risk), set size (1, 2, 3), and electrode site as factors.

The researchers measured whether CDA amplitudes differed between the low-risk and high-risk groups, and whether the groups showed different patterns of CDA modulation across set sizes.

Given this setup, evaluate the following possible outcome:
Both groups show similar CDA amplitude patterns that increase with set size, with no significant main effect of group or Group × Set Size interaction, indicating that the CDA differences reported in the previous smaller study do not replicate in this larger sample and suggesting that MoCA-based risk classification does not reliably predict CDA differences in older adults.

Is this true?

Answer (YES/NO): YES